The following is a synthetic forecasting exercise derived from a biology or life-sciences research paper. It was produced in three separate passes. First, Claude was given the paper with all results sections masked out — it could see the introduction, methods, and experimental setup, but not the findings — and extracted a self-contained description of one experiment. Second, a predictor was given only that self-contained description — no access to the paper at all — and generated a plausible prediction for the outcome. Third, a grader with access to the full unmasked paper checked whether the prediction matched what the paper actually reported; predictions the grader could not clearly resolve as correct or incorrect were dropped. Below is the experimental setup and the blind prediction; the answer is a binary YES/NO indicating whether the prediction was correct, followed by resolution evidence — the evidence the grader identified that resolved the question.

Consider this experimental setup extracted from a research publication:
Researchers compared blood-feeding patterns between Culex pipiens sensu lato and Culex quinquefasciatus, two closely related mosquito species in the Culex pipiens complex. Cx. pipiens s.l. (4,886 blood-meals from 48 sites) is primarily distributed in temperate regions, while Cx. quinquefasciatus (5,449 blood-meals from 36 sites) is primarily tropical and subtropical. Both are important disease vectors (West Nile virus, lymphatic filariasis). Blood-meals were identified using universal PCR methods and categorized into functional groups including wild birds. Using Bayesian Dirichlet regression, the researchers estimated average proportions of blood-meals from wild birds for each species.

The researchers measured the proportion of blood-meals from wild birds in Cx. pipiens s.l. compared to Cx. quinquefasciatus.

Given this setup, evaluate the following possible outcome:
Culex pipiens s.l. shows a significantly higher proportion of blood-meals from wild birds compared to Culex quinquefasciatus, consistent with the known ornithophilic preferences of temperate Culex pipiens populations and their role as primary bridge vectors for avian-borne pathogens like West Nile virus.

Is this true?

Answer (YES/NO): YES